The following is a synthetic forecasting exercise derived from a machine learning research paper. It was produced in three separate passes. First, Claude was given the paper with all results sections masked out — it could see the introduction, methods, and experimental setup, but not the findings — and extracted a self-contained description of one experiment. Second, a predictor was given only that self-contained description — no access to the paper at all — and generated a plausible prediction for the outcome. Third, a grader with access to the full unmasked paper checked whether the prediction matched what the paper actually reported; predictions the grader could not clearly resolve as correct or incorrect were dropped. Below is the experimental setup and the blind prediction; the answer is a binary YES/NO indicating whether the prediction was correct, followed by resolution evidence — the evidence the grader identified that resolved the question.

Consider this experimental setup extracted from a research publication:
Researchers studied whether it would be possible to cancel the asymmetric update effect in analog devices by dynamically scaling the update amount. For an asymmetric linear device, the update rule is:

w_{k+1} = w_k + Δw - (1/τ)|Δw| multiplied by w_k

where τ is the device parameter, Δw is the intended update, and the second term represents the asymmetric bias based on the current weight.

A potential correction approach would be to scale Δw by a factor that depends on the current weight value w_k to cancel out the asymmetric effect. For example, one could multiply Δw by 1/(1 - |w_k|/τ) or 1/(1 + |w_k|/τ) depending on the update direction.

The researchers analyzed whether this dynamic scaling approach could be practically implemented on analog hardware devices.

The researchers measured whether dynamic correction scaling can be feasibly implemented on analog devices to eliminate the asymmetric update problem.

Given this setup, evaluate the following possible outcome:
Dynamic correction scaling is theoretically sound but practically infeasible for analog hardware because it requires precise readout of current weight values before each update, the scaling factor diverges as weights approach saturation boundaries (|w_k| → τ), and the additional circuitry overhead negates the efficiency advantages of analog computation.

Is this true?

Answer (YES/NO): YES